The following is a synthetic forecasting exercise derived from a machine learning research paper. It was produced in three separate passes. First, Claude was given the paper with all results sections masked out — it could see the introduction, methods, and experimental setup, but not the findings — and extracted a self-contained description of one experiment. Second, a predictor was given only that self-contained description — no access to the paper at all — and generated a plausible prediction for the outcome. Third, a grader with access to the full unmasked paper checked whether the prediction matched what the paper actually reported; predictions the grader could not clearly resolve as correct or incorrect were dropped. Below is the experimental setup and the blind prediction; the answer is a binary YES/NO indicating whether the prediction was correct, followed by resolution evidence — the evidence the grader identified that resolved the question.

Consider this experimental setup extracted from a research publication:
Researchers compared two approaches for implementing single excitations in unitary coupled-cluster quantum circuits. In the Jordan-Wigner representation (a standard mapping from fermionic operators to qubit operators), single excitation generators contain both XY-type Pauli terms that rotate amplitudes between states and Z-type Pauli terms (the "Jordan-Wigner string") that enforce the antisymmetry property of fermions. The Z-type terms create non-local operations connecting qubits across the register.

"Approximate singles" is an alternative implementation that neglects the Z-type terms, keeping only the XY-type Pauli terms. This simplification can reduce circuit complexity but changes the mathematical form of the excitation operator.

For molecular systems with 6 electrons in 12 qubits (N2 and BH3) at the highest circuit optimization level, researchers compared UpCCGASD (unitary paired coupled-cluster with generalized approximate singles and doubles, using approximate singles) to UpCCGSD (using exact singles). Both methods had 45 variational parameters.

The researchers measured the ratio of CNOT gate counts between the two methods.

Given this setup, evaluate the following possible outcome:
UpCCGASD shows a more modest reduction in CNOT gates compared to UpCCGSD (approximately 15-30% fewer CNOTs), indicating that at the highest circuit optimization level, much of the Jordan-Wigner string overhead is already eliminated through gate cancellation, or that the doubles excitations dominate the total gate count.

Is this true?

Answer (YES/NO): NO